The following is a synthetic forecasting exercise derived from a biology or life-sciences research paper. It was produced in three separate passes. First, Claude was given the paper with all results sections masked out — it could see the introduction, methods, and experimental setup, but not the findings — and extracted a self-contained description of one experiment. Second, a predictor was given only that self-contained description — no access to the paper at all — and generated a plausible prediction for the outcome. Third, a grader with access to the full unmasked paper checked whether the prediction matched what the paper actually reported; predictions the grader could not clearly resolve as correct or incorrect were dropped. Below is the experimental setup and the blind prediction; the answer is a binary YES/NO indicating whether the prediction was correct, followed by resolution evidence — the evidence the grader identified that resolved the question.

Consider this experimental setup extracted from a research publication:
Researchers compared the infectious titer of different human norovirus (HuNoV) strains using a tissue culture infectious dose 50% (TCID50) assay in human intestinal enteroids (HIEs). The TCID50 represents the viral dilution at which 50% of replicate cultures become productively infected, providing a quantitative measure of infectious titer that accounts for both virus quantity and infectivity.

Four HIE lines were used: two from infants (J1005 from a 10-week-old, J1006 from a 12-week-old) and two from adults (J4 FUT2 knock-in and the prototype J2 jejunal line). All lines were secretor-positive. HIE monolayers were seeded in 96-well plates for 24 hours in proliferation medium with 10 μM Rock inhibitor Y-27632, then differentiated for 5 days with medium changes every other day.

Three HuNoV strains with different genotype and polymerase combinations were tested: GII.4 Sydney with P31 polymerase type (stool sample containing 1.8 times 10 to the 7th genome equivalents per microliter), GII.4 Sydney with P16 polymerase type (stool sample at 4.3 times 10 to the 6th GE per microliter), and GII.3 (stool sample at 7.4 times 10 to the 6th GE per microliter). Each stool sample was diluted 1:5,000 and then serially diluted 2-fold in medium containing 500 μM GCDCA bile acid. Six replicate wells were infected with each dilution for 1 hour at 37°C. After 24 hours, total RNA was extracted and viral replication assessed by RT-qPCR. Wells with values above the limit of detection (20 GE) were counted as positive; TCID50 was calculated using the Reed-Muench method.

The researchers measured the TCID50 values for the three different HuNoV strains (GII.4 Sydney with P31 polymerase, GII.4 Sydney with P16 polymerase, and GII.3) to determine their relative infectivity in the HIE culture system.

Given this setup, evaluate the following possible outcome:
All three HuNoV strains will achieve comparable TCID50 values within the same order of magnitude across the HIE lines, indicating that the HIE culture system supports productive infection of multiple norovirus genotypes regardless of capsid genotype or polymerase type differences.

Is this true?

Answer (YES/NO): NO